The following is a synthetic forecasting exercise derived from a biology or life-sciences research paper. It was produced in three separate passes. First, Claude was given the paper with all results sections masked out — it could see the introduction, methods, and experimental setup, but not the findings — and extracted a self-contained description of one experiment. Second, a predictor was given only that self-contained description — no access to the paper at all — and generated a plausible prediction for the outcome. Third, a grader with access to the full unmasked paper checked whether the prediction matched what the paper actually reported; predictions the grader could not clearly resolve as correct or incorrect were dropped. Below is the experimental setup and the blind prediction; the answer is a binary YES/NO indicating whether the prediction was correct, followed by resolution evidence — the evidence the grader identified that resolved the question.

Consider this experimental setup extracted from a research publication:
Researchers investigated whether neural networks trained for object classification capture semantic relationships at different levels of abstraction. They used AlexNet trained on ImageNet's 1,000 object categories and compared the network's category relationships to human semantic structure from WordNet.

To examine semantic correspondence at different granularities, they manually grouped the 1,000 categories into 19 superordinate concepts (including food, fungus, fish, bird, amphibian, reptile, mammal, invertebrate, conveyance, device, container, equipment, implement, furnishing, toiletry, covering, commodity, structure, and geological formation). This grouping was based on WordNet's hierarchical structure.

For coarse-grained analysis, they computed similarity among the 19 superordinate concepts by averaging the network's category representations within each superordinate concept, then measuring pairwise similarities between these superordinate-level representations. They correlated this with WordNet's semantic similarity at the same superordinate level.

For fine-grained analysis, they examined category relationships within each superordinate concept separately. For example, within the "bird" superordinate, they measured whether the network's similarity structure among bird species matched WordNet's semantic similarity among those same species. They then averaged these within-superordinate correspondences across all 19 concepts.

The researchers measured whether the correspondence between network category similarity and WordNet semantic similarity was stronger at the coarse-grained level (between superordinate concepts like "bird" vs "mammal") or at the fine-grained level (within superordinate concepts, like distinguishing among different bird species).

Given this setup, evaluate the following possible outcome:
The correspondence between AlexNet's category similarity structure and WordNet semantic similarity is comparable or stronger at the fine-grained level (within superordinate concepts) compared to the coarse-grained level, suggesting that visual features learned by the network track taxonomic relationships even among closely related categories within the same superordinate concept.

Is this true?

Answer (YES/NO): NO